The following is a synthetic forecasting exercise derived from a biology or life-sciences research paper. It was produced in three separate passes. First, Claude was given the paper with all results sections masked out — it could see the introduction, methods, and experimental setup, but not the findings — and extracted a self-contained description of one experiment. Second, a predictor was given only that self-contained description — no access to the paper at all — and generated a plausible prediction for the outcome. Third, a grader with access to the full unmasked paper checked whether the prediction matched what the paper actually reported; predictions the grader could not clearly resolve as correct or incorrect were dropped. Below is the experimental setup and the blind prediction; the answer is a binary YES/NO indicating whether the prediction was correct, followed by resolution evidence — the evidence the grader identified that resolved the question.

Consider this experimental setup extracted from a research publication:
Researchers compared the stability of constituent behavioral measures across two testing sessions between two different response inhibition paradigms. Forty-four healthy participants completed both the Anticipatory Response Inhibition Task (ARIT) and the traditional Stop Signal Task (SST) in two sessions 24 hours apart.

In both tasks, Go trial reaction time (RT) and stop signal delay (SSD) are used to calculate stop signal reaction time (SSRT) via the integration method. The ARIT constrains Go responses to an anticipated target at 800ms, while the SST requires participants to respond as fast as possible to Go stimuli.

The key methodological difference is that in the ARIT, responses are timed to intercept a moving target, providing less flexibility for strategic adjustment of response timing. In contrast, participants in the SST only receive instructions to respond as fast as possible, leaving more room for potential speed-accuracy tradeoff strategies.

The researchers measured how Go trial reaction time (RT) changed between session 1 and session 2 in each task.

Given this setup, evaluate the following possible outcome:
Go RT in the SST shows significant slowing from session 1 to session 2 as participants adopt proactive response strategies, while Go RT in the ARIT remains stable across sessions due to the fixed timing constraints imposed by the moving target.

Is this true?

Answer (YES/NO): YES